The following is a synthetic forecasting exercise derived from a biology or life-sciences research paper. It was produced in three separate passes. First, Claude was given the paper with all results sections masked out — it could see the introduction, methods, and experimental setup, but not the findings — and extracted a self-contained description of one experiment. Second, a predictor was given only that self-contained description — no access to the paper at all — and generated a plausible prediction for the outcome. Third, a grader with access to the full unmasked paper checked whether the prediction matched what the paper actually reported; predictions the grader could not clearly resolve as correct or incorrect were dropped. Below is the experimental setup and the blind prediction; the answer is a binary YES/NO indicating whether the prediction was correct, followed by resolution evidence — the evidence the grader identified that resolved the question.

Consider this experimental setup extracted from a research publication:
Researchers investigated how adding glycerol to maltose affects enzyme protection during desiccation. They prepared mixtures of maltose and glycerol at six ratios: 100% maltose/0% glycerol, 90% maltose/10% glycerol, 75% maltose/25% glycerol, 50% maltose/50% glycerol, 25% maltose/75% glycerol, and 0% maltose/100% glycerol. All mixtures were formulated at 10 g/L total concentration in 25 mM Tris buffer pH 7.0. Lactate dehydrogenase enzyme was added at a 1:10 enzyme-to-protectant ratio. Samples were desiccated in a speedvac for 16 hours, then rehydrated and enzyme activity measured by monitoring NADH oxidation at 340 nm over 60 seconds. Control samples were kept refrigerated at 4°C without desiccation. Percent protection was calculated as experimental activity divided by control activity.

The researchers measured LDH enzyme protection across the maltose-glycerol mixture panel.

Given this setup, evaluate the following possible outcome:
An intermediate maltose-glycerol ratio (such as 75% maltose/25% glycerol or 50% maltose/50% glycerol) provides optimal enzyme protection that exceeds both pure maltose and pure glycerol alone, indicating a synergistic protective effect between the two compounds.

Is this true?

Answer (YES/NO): NO